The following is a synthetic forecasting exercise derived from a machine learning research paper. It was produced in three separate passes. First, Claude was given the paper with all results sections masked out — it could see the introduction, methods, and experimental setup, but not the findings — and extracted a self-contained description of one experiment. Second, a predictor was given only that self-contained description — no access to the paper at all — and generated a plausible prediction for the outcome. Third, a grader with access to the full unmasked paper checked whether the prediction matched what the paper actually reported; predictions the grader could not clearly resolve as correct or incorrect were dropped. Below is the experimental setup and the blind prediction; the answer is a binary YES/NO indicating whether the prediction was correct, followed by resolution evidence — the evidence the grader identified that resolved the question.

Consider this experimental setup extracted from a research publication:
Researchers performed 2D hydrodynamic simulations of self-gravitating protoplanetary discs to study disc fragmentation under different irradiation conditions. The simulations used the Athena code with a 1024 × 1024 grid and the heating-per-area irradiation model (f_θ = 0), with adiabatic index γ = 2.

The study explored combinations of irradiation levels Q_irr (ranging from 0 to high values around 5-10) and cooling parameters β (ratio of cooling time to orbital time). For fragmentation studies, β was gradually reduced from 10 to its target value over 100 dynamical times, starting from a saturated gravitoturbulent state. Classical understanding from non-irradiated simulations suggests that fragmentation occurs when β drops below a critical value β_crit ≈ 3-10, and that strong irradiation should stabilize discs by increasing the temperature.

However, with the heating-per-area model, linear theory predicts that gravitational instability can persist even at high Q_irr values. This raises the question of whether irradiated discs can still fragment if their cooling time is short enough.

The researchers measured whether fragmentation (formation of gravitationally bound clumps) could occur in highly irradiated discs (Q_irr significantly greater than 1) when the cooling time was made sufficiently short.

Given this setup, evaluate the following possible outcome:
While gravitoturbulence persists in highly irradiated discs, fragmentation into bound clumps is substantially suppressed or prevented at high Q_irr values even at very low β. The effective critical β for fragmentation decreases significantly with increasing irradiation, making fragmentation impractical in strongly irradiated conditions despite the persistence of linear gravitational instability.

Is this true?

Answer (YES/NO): NO